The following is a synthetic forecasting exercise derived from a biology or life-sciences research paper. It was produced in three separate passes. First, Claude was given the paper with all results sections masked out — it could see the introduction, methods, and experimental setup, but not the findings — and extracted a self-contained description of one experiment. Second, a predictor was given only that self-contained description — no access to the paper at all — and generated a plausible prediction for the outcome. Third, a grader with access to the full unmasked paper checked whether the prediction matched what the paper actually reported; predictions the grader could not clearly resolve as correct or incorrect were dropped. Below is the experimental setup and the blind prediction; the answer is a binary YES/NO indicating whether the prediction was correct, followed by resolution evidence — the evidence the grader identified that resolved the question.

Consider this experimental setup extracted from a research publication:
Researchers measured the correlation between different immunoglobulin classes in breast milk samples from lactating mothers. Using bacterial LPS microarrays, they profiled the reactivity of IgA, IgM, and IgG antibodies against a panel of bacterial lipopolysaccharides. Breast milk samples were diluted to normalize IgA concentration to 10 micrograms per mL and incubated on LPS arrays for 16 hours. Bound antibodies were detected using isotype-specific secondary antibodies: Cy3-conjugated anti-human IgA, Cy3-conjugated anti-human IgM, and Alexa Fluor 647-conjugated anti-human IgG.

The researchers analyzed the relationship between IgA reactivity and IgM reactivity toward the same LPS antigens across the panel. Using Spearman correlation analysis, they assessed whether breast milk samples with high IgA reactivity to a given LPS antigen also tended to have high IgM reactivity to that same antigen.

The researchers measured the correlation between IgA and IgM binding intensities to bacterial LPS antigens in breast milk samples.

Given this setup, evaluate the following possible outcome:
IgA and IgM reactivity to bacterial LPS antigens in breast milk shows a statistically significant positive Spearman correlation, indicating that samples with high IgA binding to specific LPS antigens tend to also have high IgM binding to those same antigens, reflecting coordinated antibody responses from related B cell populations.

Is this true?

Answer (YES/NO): NO